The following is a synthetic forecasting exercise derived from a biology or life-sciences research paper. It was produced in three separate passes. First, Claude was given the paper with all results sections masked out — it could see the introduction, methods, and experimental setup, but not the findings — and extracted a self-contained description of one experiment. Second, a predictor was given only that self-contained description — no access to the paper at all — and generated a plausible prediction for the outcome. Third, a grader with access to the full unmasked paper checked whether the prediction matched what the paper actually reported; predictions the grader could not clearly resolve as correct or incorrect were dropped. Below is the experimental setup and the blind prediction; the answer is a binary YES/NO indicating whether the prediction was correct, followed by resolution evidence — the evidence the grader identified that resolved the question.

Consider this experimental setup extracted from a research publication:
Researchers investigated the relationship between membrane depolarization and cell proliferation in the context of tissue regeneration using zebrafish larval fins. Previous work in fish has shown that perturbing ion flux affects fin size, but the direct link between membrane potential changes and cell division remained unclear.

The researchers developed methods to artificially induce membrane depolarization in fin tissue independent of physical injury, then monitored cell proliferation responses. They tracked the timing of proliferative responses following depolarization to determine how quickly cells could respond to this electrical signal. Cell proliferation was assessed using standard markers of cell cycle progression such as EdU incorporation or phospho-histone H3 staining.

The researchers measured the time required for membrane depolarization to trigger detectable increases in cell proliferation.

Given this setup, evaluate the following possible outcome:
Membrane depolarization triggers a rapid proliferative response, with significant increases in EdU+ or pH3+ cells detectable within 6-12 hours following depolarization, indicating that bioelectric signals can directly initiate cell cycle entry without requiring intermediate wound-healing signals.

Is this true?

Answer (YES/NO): NO